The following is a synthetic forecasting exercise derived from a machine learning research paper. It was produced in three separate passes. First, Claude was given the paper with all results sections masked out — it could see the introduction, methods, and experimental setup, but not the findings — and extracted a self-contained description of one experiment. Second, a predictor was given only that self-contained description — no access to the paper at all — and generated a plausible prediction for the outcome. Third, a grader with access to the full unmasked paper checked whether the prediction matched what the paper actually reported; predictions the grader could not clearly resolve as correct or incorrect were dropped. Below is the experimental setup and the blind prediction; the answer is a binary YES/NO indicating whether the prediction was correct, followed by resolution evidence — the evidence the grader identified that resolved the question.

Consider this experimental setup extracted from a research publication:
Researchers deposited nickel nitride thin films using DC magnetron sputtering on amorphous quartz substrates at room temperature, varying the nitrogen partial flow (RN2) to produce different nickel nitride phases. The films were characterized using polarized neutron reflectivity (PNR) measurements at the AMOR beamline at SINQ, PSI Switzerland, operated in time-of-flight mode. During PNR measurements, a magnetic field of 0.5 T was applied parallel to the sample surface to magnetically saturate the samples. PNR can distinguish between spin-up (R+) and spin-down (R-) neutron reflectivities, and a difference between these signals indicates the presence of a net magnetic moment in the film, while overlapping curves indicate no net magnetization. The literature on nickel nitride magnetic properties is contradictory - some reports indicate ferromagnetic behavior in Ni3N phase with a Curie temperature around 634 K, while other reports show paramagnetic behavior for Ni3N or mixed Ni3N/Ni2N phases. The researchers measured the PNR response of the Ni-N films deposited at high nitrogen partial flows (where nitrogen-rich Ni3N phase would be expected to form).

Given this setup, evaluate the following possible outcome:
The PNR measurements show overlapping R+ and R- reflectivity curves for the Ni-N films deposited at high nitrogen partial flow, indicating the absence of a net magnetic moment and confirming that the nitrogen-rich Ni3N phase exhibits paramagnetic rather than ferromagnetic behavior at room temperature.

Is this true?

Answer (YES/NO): YES